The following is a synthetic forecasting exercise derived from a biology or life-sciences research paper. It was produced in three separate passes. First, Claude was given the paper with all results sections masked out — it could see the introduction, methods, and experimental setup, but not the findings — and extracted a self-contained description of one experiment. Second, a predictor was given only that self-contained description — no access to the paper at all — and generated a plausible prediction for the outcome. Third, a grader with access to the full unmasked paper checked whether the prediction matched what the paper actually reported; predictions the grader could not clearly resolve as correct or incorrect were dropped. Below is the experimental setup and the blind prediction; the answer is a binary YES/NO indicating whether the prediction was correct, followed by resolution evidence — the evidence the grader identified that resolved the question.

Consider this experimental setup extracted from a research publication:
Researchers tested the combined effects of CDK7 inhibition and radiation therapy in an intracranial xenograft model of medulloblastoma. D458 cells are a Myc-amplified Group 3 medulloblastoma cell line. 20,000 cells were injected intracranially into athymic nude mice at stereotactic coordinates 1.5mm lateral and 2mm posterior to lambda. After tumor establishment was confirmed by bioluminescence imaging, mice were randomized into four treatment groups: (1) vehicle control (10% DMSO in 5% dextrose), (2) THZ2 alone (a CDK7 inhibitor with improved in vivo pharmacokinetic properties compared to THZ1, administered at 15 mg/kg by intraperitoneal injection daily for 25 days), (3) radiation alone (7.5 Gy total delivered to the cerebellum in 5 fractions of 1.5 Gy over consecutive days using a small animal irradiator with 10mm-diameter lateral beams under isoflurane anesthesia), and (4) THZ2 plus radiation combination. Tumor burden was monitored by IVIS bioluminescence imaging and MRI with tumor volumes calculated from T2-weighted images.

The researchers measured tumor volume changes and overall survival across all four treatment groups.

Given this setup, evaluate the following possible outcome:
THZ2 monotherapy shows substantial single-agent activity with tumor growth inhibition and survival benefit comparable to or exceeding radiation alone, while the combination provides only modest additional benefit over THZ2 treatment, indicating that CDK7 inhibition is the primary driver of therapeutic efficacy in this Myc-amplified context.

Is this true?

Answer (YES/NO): NO